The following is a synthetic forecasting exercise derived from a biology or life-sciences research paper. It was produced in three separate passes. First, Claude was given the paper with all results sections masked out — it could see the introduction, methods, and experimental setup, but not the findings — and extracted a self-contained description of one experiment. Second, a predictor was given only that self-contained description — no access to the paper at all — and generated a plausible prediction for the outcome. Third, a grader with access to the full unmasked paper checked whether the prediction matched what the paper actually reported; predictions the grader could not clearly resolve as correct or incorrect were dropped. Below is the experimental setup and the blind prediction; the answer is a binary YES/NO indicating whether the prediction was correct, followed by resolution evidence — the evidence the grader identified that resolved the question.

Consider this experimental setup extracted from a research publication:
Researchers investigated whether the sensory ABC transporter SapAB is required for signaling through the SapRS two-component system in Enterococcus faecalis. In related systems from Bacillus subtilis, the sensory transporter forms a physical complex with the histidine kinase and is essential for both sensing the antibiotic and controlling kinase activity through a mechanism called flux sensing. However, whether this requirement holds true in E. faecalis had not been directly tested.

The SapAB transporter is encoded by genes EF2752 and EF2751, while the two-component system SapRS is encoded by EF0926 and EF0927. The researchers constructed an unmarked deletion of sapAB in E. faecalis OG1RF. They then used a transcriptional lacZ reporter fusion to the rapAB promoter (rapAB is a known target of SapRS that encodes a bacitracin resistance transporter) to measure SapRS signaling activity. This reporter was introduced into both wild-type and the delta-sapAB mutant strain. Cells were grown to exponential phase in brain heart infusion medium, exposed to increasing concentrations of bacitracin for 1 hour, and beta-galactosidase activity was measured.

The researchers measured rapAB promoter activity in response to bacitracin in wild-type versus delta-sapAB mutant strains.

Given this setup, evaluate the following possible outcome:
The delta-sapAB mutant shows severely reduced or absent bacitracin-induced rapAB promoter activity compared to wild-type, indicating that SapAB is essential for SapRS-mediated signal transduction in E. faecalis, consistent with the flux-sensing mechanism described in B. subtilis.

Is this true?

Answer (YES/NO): YES